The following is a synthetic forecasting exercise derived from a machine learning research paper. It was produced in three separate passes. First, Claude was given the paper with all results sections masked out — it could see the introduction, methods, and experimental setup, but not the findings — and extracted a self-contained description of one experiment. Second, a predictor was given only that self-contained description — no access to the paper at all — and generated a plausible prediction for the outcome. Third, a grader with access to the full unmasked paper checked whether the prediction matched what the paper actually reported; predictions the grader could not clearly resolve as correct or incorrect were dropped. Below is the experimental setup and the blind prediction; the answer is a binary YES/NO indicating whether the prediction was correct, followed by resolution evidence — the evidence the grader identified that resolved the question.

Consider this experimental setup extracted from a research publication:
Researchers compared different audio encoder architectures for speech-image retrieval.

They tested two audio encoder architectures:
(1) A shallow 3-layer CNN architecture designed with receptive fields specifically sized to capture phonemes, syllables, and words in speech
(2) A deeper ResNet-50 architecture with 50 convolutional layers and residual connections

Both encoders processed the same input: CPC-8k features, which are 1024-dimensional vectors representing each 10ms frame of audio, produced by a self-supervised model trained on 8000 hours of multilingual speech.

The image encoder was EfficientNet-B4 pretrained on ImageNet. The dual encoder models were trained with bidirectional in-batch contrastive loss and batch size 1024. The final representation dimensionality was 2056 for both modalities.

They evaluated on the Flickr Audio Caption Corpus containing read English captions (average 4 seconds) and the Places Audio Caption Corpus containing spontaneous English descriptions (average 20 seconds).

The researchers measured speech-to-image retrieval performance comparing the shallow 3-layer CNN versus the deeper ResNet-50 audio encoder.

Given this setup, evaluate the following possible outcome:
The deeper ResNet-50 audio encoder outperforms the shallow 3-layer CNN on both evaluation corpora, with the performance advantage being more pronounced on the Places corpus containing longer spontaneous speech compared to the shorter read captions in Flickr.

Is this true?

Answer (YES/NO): NO